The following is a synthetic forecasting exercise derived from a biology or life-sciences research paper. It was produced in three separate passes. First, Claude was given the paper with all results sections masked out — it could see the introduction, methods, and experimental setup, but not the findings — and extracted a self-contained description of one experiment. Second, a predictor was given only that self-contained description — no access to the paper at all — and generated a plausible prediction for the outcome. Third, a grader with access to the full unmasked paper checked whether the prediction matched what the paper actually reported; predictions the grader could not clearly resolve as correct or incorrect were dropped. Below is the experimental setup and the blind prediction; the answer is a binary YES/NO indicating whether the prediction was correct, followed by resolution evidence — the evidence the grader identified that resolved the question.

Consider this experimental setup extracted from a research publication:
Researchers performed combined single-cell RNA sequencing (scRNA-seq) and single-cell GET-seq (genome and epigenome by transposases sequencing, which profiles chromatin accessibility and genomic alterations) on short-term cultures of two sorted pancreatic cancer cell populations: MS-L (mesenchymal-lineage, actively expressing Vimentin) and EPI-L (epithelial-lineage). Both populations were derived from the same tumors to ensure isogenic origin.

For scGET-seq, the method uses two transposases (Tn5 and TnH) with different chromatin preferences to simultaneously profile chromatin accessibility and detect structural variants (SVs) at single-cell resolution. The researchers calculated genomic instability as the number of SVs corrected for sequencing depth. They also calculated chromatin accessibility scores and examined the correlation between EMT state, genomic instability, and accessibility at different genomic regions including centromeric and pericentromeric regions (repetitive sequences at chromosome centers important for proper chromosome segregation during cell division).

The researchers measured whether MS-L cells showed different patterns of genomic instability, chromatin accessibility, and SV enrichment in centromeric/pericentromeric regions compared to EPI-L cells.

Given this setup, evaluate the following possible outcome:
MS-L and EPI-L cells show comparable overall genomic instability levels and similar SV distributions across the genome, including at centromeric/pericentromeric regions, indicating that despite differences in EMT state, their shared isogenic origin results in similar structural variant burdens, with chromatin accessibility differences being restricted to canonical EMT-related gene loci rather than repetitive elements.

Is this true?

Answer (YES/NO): NO